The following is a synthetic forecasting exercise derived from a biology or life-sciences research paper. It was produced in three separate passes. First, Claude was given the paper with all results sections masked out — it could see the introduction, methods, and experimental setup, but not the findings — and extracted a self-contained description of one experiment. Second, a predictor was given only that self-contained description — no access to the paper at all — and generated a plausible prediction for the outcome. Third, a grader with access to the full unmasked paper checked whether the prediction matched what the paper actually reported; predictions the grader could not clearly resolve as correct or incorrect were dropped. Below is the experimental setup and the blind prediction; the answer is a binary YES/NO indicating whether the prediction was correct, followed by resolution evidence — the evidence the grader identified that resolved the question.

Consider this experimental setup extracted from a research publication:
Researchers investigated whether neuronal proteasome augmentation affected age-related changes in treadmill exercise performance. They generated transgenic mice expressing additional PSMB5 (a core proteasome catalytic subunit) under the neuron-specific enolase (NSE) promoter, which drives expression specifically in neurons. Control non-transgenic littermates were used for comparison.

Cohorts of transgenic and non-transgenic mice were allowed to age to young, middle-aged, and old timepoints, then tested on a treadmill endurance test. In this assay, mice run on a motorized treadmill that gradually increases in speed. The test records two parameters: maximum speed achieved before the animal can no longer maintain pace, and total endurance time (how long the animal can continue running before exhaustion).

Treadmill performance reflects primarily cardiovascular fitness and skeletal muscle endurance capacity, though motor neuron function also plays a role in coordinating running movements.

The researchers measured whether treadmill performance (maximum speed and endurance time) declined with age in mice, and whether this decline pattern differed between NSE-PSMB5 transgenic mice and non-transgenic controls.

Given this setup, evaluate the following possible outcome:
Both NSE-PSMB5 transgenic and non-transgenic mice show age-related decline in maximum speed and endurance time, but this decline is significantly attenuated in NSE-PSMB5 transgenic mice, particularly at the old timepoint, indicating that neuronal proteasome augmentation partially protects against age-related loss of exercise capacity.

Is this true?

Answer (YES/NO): NO